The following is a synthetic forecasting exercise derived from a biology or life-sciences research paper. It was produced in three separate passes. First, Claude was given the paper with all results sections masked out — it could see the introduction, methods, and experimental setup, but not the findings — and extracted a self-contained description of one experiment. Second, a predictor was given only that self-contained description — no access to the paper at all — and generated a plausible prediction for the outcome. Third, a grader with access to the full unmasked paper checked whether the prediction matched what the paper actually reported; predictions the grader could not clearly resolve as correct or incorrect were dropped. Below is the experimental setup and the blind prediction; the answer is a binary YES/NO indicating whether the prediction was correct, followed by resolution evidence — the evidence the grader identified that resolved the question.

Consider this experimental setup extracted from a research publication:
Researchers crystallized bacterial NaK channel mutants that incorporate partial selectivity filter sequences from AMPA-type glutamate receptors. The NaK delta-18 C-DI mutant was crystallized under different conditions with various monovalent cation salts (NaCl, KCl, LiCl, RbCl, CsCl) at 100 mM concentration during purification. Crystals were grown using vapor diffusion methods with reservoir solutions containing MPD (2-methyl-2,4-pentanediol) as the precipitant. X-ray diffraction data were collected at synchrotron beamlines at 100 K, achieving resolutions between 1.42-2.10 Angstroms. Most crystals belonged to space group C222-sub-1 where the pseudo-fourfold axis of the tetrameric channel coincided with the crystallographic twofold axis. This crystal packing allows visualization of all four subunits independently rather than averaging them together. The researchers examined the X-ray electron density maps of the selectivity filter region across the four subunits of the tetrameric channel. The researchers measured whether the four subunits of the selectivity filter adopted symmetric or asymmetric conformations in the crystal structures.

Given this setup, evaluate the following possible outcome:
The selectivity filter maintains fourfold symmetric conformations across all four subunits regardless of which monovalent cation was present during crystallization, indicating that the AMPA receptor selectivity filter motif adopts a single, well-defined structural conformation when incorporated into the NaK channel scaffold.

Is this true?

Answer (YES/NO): NO